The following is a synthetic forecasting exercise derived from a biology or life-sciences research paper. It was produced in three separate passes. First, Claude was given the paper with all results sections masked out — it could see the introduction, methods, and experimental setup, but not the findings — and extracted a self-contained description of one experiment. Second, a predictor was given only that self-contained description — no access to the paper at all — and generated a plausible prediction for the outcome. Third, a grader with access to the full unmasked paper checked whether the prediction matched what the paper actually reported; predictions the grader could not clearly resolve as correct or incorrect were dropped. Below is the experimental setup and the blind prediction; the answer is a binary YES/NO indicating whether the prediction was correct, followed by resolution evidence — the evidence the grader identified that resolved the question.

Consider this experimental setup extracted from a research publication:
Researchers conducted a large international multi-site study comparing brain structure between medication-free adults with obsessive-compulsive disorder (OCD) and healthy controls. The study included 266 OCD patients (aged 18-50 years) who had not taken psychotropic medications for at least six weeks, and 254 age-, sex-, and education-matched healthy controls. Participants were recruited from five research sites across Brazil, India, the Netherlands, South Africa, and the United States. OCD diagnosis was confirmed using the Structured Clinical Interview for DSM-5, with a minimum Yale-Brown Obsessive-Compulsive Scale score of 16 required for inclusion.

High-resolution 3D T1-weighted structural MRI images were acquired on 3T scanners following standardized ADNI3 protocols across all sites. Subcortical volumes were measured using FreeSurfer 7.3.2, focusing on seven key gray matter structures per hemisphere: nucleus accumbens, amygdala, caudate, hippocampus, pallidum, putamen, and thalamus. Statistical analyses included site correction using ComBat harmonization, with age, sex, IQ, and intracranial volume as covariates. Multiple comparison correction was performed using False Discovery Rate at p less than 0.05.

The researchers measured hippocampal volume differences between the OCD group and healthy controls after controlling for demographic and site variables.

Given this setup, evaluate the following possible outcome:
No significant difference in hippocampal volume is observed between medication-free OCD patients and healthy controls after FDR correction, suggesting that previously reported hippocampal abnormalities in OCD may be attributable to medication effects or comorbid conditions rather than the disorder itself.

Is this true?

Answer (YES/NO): YES